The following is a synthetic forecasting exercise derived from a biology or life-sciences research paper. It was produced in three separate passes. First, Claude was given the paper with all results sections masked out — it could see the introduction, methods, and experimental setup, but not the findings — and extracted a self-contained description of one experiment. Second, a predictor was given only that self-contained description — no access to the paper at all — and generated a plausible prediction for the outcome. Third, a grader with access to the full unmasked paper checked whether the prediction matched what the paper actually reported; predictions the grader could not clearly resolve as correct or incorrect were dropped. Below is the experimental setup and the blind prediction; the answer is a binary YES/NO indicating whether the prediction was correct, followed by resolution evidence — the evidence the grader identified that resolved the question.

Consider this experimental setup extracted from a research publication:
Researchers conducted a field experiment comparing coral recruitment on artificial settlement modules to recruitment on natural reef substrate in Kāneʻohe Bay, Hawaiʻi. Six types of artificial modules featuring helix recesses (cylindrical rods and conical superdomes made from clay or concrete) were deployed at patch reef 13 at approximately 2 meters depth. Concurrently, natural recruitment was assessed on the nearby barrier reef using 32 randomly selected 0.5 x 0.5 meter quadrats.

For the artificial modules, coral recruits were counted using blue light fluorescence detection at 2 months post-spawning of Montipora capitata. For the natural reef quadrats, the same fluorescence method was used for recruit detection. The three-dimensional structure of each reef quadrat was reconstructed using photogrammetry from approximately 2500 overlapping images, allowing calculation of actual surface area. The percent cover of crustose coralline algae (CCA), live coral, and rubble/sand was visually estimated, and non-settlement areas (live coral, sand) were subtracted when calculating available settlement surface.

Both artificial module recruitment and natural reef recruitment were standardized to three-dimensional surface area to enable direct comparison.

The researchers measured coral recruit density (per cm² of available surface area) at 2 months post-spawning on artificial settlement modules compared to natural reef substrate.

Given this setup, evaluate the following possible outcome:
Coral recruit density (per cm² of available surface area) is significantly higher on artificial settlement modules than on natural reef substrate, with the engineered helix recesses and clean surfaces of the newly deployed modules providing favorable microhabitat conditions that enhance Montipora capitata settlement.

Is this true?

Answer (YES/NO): YES